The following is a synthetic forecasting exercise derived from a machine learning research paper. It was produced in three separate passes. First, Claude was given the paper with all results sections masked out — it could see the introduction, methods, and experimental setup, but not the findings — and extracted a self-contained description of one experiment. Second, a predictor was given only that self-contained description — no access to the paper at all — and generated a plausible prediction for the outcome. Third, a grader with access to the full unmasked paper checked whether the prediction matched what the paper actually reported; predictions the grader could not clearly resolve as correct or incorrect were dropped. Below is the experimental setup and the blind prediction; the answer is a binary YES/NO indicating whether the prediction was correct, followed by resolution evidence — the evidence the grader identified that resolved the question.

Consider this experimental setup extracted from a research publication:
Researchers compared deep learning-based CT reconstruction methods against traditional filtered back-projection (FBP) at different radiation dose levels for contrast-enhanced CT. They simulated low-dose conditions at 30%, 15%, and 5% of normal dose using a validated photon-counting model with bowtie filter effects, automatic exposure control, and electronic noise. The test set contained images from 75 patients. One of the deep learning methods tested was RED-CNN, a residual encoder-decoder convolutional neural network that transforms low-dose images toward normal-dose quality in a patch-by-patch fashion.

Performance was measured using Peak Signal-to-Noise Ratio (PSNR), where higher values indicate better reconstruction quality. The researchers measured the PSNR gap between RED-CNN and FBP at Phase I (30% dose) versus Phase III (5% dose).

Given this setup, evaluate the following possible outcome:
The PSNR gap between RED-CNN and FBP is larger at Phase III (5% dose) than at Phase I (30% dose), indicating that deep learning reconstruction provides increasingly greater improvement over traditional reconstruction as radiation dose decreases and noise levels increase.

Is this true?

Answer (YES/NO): YES